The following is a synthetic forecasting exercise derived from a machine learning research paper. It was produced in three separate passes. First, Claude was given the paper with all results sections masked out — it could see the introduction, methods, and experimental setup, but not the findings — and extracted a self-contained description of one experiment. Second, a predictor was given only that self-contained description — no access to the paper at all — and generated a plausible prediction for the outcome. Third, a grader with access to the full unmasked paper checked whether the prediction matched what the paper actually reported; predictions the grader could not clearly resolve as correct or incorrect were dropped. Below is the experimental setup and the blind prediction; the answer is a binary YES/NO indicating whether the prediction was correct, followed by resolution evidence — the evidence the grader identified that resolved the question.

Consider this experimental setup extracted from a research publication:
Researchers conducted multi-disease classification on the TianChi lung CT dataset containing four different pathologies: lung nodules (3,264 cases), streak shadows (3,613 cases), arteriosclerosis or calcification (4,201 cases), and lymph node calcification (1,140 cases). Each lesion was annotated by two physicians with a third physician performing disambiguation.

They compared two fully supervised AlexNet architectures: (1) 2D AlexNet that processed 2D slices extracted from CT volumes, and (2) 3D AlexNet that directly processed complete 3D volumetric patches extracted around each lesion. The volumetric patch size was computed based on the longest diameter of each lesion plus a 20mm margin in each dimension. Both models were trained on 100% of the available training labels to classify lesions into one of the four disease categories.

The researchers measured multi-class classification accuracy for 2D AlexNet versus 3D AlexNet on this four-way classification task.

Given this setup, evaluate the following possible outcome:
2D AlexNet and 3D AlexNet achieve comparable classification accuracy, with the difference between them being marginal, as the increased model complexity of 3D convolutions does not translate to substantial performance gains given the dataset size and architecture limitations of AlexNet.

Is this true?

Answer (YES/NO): NO